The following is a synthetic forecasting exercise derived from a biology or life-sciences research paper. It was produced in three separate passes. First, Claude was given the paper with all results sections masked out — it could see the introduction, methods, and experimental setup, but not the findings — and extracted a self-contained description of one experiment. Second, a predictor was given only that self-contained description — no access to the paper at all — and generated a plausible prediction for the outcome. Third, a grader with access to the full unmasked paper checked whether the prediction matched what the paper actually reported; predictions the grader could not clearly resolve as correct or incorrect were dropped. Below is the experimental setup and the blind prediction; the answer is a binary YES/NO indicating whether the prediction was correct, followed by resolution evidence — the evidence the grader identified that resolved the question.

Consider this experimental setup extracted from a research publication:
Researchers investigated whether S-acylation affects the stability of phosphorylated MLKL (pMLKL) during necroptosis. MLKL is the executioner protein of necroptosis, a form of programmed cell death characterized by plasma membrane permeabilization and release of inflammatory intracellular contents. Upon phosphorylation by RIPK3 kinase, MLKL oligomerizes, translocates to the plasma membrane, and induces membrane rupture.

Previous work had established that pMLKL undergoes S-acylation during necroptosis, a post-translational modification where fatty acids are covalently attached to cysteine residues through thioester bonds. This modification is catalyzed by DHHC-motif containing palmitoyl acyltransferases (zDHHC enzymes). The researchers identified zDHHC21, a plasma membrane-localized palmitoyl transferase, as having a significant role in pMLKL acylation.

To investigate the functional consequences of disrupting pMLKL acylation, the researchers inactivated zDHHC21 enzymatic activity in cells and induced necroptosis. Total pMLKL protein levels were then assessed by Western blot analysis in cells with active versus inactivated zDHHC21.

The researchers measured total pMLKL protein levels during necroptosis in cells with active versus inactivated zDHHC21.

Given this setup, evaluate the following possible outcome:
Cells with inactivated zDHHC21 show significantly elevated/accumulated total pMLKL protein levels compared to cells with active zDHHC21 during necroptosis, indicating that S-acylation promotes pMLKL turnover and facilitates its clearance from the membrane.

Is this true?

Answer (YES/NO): NO